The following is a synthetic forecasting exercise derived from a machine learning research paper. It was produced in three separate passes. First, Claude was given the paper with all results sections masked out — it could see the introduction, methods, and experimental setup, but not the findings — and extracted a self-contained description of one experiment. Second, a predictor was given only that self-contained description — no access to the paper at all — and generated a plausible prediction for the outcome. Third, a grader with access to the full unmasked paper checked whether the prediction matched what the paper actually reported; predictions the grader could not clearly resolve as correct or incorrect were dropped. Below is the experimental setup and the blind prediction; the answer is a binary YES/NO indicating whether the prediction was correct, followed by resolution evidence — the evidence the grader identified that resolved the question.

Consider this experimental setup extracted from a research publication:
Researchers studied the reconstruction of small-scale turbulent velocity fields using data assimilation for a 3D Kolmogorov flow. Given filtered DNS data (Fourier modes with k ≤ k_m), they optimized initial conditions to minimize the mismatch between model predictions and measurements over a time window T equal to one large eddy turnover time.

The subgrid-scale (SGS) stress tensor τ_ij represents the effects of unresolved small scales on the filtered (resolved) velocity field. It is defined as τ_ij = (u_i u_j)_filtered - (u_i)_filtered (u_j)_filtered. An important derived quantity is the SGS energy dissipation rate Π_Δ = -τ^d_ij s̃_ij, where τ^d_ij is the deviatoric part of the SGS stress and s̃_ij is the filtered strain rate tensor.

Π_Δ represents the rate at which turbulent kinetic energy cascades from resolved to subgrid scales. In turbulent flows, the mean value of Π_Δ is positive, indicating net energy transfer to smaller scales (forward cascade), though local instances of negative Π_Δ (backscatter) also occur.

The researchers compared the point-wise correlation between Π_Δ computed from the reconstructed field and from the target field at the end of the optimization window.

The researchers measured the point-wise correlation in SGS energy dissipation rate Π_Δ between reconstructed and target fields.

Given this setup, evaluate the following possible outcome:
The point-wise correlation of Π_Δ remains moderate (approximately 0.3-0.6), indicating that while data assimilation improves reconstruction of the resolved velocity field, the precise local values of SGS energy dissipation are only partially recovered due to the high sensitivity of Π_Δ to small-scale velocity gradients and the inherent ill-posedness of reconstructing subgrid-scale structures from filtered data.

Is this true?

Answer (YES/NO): NO